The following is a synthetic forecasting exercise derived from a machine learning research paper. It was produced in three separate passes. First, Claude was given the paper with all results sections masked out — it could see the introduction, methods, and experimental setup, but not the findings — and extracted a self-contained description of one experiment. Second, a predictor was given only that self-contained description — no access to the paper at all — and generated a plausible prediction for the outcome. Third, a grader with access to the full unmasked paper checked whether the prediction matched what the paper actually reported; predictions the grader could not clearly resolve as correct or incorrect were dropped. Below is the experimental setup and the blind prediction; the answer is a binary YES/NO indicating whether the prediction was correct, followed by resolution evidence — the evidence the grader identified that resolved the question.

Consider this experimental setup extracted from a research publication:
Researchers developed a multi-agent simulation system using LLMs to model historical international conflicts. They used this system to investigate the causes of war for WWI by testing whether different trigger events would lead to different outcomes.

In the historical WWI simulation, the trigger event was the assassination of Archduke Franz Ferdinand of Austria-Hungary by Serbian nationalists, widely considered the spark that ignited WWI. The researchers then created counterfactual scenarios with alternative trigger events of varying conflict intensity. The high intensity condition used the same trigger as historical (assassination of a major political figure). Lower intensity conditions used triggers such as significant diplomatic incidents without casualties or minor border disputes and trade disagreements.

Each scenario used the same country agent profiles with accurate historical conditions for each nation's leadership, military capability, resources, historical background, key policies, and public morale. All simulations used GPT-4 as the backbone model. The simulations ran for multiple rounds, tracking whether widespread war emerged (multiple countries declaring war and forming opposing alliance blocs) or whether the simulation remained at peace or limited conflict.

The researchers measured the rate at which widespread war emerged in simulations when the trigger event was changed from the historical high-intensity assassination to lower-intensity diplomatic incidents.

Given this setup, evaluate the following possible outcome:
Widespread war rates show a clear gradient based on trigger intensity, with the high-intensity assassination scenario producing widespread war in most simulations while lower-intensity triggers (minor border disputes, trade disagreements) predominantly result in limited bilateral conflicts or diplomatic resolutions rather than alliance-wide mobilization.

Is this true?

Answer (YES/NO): YES